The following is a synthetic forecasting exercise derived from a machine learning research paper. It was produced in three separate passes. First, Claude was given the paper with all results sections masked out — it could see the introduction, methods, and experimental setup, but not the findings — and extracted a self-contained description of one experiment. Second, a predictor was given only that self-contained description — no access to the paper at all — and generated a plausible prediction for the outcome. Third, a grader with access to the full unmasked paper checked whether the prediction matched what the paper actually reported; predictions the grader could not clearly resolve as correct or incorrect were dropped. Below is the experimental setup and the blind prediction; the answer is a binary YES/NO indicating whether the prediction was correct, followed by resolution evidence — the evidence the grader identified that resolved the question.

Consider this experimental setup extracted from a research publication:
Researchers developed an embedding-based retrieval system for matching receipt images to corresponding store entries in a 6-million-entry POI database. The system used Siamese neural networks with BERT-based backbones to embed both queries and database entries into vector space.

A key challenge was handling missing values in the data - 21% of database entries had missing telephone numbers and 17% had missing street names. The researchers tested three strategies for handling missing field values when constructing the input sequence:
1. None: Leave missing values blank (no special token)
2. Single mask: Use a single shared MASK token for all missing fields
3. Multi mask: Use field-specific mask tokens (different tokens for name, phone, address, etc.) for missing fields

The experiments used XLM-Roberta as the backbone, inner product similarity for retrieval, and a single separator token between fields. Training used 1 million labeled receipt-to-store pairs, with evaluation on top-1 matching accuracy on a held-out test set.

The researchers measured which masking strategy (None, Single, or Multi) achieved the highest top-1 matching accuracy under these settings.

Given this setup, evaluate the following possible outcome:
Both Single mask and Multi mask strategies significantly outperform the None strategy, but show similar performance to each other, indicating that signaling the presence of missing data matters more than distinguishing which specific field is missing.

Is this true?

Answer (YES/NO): NO